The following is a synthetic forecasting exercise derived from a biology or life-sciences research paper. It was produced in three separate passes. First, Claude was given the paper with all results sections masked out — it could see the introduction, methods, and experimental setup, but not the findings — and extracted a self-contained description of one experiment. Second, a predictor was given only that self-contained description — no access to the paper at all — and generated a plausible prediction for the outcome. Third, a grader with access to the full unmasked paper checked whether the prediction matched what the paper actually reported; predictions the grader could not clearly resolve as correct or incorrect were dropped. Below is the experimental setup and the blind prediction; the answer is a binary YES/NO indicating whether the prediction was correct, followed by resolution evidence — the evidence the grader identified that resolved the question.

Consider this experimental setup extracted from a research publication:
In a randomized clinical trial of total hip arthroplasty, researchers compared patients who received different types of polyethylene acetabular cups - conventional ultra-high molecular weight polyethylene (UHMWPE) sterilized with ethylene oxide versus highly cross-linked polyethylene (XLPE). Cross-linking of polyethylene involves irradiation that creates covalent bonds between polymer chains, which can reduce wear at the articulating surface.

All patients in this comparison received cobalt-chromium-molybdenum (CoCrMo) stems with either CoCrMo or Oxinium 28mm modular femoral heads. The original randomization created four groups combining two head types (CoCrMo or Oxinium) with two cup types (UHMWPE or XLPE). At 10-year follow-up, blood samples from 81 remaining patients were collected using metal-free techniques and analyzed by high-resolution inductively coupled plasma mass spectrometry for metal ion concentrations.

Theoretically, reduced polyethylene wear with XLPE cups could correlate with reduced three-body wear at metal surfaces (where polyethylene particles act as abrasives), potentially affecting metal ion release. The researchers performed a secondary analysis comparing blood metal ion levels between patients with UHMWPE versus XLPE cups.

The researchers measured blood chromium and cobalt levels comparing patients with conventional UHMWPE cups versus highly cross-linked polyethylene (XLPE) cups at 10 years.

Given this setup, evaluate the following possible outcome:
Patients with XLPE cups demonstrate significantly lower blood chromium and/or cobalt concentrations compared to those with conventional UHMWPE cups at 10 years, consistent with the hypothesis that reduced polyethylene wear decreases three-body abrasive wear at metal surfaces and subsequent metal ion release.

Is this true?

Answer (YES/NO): NO